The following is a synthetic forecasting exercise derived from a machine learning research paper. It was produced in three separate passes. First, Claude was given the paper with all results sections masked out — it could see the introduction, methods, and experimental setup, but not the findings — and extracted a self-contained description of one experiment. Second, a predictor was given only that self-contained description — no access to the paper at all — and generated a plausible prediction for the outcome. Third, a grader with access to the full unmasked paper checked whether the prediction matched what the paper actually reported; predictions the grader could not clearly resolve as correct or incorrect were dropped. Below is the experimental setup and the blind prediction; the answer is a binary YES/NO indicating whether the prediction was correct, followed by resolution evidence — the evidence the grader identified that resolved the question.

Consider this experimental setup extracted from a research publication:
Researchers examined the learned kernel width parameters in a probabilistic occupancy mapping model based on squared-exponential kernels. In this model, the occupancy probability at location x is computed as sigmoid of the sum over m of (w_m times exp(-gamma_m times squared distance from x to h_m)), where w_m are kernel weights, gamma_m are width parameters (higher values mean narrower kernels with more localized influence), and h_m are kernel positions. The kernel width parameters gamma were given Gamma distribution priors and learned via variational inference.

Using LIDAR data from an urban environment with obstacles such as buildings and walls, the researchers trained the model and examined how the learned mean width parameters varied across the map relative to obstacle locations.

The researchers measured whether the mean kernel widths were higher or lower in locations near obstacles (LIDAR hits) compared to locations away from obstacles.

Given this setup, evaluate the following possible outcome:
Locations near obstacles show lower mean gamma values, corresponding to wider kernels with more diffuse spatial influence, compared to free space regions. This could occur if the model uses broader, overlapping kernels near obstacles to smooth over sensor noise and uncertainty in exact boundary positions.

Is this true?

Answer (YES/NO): NO